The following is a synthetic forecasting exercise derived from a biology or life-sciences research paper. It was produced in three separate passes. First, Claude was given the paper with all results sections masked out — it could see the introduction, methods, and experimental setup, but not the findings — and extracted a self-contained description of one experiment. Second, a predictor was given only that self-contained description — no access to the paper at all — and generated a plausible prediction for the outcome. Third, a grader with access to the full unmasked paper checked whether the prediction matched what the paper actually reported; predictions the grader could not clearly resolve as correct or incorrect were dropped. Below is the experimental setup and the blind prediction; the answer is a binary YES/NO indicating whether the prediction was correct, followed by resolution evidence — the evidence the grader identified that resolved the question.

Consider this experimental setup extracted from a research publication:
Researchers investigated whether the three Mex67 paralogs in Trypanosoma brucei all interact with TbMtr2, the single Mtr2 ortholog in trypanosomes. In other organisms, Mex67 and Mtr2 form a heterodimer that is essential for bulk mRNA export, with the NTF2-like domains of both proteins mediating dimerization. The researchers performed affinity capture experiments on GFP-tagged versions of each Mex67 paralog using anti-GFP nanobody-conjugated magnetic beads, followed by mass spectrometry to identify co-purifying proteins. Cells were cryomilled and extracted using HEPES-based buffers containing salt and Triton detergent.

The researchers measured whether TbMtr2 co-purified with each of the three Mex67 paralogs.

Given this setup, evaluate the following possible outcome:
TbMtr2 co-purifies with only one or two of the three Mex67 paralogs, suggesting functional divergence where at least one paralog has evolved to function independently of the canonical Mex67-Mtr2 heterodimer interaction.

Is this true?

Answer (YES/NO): NO